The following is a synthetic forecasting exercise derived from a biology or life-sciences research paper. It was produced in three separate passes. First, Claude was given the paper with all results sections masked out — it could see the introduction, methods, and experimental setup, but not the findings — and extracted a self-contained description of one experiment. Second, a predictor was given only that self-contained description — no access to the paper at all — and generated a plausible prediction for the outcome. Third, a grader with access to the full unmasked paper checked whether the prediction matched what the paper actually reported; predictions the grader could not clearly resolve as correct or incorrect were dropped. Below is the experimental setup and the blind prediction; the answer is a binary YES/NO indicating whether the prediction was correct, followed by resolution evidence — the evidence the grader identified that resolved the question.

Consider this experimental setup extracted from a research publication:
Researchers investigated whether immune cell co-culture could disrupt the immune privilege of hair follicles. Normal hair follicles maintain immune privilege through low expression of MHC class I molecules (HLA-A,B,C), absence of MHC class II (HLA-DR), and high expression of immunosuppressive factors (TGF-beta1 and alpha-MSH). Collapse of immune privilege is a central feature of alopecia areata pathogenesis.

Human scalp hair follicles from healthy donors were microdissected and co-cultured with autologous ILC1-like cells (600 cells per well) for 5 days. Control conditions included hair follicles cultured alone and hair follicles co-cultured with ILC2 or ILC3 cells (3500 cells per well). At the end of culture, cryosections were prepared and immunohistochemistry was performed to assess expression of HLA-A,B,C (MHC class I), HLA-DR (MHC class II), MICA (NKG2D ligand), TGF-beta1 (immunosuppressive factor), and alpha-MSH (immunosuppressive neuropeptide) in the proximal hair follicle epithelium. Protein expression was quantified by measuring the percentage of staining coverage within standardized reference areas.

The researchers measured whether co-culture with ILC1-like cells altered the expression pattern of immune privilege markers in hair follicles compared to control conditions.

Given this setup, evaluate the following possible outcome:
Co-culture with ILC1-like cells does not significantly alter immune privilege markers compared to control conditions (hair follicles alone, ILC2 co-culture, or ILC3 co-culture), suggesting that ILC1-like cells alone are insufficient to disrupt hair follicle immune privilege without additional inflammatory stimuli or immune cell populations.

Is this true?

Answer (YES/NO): NO